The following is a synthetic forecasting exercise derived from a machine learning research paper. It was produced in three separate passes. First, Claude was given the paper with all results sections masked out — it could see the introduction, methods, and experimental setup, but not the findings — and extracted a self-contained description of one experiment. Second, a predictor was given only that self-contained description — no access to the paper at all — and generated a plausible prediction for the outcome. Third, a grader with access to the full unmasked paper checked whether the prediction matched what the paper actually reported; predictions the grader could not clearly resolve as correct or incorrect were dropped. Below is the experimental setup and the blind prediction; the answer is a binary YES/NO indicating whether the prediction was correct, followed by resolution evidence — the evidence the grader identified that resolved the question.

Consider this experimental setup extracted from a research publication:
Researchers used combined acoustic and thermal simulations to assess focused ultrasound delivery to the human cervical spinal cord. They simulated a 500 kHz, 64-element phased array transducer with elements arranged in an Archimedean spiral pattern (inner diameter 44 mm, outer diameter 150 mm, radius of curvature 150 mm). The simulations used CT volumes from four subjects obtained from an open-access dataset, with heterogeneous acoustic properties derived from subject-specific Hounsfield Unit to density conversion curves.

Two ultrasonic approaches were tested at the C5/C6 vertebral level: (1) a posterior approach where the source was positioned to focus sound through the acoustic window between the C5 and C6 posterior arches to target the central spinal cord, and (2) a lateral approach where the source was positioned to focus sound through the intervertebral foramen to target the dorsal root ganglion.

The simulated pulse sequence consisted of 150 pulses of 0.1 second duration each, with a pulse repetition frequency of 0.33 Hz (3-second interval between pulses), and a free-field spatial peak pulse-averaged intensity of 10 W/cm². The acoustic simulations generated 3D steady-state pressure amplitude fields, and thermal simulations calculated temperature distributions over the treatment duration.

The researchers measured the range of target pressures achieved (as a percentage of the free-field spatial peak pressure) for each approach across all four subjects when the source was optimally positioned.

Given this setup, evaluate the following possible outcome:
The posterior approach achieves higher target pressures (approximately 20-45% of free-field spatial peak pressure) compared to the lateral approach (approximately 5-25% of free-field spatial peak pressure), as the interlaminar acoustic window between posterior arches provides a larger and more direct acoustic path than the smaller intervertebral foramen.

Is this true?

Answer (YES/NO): NO